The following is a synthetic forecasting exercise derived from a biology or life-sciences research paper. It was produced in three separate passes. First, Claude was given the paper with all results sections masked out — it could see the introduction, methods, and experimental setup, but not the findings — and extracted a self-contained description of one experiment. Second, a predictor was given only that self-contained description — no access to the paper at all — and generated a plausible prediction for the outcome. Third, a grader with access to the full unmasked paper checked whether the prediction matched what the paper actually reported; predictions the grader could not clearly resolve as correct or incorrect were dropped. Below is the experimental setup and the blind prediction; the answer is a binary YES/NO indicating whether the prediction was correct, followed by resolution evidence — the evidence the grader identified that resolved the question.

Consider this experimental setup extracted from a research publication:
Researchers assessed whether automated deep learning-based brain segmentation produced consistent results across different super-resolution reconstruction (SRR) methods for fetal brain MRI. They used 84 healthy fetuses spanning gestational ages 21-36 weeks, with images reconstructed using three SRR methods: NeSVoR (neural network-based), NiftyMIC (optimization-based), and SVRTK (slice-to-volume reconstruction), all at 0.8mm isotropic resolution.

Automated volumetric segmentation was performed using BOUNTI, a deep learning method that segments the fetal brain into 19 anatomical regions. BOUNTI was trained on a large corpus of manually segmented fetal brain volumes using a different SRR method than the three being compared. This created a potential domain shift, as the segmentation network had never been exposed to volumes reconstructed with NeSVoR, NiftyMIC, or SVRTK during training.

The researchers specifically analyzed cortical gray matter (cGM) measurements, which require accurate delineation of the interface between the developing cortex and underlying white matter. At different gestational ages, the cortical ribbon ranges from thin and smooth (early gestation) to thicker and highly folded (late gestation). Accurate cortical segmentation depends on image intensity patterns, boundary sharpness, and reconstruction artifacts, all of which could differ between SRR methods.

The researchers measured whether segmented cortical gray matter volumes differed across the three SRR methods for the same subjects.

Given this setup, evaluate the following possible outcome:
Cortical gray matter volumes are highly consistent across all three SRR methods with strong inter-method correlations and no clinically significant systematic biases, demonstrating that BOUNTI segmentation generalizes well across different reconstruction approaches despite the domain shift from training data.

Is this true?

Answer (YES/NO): YES